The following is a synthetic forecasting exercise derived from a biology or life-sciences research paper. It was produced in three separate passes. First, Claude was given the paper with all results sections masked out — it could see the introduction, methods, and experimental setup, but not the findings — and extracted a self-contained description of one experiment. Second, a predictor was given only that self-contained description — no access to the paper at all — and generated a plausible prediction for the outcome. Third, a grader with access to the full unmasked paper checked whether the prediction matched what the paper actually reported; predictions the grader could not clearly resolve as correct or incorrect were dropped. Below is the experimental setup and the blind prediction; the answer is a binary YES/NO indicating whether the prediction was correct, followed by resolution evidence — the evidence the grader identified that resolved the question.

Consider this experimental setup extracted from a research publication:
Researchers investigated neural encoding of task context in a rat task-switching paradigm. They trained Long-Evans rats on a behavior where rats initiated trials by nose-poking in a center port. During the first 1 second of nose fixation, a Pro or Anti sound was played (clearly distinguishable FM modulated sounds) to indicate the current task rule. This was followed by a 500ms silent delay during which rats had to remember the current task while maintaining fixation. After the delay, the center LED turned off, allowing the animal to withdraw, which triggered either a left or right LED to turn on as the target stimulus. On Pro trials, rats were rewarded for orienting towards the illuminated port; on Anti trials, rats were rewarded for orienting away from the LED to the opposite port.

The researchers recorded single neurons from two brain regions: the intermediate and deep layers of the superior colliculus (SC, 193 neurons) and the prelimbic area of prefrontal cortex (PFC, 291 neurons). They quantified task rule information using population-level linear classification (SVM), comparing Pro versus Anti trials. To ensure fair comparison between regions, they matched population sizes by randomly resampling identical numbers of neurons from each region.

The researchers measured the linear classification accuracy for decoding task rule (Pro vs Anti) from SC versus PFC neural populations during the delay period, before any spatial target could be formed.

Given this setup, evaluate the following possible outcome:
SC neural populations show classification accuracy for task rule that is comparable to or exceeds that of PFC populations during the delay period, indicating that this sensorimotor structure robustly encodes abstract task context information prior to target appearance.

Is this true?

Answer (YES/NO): YES